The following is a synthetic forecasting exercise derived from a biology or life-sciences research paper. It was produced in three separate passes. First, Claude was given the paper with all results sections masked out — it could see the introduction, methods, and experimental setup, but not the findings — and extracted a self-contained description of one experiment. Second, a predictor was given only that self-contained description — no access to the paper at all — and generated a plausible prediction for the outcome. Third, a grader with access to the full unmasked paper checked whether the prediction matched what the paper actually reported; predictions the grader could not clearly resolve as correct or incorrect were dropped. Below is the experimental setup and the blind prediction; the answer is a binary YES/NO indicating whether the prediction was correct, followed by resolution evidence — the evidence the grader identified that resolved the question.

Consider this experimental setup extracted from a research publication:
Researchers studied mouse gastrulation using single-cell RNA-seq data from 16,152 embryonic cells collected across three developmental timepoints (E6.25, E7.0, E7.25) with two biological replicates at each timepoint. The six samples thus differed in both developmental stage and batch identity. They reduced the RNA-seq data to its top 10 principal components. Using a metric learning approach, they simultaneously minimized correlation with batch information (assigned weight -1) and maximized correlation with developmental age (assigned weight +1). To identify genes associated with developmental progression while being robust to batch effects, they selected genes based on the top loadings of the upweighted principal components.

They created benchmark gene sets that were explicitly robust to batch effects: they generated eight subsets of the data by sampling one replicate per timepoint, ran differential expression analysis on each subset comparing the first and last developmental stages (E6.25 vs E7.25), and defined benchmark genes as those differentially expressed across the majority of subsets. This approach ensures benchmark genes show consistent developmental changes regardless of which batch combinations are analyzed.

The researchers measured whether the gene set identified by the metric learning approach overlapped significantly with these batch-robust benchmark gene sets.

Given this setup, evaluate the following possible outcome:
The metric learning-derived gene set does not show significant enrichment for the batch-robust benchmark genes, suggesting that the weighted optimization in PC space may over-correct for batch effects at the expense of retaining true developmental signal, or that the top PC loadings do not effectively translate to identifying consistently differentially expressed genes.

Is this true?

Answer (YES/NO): NO